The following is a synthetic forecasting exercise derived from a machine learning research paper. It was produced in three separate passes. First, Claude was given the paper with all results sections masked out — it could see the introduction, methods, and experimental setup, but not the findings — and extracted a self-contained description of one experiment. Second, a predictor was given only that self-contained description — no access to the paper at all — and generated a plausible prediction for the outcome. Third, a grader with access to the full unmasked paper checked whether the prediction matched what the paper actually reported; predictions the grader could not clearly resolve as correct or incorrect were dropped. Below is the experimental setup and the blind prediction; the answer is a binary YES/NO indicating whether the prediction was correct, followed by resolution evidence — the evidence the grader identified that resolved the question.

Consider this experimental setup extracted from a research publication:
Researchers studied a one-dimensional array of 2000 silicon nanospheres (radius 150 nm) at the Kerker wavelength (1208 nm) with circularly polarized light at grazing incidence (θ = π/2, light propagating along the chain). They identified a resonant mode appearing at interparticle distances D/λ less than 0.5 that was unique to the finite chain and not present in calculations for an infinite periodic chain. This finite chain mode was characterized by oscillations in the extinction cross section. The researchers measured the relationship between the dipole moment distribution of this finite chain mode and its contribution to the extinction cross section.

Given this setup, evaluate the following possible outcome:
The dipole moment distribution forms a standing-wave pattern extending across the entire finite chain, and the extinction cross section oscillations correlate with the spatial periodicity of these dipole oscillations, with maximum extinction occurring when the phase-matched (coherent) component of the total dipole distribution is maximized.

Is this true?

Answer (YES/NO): NO